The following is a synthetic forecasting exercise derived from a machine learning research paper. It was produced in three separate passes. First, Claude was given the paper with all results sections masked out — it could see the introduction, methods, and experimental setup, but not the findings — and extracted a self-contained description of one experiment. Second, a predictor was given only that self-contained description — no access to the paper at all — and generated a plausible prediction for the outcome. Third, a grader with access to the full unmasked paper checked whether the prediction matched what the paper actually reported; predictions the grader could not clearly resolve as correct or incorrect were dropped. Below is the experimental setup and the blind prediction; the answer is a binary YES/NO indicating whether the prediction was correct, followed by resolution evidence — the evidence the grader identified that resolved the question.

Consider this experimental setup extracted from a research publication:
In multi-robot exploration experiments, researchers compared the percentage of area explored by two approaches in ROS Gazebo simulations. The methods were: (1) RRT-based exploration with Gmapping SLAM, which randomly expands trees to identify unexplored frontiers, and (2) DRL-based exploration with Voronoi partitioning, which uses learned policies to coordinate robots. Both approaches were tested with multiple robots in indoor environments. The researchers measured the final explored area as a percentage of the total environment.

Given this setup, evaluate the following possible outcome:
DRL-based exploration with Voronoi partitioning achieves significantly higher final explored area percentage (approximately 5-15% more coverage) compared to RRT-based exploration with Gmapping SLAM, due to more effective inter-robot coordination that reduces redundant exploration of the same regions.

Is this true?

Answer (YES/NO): NO